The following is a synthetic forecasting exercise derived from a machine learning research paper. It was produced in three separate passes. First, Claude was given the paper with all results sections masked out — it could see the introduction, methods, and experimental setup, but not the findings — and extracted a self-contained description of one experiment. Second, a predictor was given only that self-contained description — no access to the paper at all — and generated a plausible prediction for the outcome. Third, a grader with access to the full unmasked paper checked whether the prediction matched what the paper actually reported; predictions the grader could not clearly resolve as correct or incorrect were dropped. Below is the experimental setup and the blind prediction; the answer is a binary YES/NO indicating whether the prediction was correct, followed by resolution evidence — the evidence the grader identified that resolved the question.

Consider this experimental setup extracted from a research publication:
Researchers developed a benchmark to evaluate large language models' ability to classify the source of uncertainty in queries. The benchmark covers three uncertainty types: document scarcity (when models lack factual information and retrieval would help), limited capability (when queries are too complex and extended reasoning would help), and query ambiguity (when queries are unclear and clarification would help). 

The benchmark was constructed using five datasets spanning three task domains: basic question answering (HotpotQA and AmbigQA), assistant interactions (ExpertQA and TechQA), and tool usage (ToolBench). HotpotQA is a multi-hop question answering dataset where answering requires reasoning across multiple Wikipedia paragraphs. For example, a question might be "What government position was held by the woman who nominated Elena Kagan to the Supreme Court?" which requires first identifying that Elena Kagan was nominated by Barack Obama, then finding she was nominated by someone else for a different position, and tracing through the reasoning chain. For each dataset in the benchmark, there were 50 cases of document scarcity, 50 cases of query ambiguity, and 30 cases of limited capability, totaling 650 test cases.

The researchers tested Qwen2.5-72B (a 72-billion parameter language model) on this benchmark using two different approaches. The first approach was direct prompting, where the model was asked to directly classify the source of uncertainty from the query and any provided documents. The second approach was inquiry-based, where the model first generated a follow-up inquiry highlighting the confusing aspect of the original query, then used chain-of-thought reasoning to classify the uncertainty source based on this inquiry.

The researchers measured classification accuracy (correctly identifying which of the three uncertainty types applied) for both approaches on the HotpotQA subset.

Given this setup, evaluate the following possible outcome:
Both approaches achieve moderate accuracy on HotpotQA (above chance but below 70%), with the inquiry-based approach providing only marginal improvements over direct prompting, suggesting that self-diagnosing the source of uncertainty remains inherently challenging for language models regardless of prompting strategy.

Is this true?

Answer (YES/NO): NO